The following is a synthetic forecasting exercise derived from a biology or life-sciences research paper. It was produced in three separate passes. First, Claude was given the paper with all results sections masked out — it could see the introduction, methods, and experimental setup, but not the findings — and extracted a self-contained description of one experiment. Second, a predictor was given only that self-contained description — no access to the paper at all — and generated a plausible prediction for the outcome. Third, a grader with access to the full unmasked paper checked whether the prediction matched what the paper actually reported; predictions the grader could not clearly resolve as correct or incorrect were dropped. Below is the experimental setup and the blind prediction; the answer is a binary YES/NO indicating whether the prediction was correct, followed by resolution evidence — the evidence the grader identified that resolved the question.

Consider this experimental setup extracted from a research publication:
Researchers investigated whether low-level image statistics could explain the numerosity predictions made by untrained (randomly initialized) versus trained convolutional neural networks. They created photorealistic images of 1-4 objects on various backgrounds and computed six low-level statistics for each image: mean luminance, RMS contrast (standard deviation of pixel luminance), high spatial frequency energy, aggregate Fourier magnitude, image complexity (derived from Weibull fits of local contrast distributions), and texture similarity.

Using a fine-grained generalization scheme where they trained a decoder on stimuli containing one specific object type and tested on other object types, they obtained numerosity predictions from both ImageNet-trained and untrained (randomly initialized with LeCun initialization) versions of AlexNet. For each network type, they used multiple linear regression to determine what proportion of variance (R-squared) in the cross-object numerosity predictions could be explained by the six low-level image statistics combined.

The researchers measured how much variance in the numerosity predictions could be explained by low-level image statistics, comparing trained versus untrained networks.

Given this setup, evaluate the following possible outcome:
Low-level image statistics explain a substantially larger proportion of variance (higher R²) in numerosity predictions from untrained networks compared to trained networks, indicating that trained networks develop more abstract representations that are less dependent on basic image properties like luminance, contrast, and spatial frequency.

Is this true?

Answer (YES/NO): YES